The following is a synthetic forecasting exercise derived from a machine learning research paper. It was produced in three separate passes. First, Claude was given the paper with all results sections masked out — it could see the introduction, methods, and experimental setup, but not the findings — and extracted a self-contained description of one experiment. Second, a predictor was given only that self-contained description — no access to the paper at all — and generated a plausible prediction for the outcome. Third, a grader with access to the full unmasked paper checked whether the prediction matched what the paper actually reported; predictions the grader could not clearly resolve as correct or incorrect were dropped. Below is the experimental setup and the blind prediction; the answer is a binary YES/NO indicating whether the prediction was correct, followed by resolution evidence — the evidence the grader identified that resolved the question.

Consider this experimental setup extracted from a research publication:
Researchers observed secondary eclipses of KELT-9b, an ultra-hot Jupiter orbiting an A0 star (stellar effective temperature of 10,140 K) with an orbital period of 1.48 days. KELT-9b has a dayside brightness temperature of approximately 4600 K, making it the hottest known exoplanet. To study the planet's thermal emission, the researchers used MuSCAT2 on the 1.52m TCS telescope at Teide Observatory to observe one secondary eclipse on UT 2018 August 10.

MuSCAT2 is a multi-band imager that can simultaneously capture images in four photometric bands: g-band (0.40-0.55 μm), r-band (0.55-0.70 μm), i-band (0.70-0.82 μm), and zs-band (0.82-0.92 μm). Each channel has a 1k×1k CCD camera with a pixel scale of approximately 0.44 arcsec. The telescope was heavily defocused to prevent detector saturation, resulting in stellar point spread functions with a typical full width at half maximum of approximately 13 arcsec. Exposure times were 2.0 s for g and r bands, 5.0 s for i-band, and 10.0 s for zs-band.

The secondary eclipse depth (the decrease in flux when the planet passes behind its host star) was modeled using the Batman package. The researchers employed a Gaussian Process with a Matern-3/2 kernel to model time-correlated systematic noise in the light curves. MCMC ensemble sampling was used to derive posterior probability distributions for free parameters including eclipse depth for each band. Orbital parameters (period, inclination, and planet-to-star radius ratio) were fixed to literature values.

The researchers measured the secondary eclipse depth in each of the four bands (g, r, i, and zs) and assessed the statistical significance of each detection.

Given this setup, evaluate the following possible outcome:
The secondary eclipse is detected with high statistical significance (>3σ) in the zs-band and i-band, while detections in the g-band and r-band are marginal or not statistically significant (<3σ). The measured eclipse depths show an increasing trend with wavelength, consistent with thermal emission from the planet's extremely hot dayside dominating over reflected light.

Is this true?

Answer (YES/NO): NO